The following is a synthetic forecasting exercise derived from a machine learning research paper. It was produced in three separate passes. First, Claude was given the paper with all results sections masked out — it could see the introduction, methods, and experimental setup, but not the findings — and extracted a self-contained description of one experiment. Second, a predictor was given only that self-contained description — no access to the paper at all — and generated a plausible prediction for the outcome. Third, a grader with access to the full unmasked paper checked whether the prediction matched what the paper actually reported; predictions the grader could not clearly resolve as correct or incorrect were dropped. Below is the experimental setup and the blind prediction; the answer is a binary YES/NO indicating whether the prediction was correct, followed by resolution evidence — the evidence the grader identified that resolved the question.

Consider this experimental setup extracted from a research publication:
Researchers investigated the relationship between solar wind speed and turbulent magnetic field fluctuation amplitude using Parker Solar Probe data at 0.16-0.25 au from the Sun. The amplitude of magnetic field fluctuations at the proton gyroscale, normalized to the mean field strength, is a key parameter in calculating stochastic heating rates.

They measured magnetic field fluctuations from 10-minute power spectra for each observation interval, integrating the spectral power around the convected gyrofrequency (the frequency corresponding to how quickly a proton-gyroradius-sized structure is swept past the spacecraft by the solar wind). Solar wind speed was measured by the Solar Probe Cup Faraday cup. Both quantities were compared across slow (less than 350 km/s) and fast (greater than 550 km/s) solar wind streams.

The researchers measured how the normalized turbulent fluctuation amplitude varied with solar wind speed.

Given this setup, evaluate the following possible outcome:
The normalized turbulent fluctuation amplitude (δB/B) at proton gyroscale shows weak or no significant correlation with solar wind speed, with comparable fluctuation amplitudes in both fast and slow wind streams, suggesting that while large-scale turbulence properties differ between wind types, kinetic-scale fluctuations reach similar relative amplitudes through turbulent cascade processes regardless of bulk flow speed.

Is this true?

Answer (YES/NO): NO